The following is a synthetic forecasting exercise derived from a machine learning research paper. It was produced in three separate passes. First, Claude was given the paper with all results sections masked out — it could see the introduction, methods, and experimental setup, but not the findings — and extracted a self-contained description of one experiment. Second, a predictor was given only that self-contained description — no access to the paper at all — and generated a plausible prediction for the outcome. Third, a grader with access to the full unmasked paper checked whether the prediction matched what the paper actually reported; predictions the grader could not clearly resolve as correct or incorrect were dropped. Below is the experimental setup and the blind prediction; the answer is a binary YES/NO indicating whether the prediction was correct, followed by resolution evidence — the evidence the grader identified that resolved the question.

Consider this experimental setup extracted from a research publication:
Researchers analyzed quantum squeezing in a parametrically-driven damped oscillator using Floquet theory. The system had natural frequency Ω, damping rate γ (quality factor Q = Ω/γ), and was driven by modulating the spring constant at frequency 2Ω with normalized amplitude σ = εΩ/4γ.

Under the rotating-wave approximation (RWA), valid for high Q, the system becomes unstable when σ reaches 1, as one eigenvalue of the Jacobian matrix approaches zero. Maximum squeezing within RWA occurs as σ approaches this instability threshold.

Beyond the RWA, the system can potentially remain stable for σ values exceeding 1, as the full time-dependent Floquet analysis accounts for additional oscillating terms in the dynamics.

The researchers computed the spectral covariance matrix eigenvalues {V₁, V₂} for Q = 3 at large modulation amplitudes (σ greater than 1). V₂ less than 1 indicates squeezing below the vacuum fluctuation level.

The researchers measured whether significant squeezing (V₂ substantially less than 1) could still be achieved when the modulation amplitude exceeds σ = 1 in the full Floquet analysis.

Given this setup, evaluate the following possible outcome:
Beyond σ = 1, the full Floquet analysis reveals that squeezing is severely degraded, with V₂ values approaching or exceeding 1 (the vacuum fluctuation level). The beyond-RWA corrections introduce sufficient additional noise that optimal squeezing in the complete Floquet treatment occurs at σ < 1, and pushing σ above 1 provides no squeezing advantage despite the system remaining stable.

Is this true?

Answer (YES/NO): NO